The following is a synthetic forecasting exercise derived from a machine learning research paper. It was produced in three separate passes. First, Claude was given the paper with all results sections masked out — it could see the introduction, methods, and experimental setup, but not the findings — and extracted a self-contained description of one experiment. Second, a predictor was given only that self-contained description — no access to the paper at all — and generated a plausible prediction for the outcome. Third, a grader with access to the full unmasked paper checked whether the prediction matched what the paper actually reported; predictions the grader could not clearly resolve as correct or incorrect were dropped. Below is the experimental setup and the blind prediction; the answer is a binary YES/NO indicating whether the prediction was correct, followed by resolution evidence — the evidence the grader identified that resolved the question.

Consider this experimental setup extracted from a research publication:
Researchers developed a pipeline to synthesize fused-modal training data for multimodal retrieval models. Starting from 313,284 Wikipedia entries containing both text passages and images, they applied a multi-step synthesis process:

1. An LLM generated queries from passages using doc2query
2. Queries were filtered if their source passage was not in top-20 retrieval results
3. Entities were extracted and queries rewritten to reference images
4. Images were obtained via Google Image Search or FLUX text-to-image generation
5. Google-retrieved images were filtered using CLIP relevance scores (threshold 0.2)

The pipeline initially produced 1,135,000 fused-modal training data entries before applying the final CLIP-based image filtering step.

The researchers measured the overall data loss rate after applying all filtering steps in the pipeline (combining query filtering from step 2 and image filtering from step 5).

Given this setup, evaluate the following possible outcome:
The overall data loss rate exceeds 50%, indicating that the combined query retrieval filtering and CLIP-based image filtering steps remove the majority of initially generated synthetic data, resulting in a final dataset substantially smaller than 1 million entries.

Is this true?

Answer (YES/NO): NO